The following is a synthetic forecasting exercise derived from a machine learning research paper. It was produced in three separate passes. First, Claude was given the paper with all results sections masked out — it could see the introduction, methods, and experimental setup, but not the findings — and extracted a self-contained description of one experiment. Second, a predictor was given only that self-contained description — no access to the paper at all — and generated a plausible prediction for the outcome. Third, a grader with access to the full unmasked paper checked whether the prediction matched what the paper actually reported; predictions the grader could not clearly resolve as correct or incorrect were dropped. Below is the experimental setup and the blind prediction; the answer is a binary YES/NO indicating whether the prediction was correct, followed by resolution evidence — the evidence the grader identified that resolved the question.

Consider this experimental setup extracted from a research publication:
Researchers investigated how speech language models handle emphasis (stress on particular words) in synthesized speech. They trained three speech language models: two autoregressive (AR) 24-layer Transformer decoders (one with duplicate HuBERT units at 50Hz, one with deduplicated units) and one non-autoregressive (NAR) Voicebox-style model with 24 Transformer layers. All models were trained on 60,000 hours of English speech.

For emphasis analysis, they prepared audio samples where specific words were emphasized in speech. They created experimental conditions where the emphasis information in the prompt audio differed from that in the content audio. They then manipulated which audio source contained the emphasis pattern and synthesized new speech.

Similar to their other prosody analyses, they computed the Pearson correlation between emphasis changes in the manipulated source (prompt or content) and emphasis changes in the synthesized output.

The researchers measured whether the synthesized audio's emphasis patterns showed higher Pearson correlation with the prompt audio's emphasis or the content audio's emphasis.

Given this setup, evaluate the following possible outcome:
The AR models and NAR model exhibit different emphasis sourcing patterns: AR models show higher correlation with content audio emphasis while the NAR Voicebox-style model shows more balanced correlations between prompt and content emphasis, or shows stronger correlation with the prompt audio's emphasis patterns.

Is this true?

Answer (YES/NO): NO